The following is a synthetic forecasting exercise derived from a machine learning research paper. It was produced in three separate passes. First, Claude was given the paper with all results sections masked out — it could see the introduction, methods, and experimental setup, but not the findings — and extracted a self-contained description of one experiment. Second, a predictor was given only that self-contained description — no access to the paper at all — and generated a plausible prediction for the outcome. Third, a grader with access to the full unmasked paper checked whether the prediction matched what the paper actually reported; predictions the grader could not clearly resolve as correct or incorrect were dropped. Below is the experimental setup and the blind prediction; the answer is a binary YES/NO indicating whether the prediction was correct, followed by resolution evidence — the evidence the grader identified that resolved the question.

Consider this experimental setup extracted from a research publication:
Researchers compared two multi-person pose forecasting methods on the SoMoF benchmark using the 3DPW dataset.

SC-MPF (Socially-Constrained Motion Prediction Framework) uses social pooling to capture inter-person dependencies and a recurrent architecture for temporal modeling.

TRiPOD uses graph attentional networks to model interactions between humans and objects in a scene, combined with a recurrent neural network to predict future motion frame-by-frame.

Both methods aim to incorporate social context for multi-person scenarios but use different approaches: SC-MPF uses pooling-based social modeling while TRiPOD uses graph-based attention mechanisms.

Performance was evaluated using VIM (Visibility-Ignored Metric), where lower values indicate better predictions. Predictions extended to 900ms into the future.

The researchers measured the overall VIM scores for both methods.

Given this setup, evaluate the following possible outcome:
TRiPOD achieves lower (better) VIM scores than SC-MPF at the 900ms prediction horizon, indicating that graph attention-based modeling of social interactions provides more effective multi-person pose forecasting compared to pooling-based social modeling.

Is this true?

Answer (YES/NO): YES